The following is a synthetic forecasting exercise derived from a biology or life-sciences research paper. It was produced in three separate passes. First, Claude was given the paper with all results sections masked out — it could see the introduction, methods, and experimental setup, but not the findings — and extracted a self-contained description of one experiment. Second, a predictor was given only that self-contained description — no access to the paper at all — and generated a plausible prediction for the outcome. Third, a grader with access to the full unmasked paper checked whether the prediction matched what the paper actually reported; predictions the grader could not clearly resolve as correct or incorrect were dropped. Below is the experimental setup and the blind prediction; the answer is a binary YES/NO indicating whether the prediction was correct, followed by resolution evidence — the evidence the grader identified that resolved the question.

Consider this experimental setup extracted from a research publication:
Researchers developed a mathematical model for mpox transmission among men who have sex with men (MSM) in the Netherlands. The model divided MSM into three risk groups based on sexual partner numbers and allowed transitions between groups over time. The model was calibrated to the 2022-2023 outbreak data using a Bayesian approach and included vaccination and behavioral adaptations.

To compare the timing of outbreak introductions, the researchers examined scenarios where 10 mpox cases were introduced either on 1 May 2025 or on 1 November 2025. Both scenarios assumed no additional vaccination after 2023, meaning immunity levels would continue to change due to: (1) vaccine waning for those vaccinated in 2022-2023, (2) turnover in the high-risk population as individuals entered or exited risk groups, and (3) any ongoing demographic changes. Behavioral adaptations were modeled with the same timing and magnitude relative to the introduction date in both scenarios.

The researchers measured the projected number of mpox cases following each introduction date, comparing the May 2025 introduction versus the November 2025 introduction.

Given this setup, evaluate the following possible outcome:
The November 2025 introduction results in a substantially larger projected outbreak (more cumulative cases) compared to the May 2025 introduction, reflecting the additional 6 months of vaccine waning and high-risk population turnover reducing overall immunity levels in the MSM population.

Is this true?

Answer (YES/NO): NO